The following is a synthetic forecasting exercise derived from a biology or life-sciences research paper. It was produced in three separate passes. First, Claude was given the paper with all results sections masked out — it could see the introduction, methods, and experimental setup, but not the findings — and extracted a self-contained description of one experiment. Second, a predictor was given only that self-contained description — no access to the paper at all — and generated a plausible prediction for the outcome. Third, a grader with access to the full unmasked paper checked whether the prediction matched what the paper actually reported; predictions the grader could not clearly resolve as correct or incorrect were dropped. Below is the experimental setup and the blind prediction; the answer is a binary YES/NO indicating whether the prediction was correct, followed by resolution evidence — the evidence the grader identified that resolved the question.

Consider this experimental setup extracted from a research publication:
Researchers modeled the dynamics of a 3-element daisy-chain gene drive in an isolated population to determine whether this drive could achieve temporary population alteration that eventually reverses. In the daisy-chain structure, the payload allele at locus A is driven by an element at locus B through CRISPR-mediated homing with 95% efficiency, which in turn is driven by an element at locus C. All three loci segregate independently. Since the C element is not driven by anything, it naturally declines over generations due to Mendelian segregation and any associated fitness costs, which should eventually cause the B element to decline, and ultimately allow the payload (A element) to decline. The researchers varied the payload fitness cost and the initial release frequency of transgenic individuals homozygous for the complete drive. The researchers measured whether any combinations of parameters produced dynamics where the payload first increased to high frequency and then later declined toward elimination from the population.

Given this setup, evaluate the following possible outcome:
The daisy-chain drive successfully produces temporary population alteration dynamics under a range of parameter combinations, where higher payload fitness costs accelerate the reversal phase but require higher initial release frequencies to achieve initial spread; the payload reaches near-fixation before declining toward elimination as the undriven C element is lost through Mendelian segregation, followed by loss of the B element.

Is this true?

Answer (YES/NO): NO